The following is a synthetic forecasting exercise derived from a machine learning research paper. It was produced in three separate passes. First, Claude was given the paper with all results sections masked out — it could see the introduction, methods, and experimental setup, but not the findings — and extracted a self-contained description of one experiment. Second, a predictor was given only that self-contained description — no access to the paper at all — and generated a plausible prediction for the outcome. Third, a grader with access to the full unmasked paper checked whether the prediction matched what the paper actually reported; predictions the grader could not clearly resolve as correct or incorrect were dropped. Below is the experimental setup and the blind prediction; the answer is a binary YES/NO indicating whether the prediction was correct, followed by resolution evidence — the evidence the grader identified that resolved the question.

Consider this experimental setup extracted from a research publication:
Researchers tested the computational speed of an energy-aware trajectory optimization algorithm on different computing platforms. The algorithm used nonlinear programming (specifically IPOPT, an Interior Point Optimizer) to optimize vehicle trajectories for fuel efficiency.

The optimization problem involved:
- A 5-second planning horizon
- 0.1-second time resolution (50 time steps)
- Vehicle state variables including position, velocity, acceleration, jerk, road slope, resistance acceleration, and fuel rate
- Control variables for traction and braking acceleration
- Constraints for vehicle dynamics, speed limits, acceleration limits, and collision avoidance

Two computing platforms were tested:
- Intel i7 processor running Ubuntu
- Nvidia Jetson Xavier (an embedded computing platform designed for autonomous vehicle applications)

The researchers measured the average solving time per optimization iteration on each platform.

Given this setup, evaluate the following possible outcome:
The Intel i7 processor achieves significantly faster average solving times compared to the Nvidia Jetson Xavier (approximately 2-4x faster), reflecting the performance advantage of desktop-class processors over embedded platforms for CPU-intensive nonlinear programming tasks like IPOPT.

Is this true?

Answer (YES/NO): YES